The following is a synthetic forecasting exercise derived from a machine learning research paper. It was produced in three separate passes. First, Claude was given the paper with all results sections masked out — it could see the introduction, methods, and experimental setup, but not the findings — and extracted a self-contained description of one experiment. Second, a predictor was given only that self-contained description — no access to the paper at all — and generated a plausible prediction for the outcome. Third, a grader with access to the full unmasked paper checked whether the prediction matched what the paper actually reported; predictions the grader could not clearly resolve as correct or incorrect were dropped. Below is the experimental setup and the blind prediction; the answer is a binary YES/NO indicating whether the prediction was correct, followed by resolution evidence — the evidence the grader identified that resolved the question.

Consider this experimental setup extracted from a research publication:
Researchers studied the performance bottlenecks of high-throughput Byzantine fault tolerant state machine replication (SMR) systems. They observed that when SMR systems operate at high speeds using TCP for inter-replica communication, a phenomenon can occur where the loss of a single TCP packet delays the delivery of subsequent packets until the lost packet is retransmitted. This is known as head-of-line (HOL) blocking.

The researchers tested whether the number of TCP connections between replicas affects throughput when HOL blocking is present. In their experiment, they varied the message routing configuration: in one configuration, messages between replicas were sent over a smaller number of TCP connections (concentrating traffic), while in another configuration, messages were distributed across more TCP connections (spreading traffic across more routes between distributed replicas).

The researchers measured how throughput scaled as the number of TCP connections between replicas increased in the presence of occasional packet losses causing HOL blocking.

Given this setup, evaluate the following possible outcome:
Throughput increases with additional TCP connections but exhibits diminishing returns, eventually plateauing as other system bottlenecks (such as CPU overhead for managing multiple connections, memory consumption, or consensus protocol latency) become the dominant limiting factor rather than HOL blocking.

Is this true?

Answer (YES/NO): NO